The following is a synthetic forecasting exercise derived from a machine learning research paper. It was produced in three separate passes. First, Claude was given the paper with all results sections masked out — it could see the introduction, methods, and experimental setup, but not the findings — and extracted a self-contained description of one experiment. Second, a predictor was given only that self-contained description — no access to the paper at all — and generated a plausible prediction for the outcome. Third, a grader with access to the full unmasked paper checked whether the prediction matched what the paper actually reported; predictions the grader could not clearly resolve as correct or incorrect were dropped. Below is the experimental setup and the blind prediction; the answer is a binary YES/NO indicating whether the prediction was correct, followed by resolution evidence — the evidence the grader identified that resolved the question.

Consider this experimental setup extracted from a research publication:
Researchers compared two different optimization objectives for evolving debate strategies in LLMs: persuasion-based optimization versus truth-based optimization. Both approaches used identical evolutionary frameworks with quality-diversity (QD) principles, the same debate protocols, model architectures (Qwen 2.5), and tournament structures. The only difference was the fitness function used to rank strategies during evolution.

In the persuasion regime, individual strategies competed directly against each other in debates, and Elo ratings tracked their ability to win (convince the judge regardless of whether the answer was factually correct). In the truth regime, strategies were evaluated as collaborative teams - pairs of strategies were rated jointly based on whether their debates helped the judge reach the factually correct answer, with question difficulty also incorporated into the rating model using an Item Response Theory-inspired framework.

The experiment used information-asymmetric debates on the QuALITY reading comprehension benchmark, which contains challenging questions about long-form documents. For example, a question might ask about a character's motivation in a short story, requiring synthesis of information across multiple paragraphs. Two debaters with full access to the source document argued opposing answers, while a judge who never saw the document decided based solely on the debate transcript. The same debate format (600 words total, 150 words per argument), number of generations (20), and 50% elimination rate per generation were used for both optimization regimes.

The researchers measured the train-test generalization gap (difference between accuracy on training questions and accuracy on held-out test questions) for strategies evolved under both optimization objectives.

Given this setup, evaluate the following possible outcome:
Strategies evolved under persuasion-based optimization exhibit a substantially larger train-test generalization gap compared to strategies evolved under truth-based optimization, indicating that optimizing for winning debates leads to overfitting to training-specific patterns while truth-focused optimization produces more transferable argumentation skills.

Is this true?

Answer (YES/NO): NO